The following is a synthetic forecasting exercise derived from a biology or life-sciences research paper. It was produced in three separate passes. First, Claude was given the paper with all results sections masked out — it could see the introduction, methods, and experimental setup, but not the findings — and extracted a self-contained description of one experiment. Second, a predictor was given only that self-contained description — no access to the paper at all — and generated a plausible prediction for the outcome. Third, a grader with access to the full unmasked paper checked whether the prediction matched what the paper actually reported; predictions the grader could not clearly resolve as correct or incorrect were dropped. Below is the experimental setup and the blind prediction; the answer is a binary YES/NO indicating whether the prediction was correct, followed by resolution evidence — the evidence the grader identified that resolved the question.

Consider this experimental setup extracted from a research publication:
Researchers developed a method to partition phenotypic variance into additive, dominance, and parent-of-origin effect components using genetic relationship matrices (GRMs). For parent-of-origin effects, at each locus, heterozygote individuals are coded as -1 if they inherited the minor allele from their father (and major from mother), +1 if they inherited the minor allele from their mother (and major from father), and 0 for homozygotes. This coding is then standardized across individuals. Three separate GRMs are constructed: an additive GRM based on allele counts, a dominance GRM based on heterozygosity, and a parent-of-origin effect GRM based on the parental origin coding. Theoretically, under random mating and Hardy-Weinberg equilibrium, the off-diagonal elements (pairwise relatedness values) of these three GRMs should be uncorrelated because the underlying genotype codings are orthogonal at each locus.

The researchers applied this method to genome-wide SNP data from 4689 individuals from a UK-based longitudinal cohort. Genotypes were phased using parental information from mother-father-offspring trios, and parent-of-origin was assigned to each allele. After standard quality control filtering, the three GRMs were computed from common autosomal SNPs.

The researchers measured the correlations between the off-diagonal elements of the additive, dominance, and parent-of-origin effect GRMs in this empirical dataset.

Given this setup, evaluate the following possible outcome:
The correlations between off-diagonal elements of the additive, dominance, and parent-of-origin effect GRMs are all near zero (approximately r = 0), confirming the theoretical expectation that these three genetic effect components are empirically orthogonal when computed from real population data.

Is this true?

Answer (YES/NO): YES